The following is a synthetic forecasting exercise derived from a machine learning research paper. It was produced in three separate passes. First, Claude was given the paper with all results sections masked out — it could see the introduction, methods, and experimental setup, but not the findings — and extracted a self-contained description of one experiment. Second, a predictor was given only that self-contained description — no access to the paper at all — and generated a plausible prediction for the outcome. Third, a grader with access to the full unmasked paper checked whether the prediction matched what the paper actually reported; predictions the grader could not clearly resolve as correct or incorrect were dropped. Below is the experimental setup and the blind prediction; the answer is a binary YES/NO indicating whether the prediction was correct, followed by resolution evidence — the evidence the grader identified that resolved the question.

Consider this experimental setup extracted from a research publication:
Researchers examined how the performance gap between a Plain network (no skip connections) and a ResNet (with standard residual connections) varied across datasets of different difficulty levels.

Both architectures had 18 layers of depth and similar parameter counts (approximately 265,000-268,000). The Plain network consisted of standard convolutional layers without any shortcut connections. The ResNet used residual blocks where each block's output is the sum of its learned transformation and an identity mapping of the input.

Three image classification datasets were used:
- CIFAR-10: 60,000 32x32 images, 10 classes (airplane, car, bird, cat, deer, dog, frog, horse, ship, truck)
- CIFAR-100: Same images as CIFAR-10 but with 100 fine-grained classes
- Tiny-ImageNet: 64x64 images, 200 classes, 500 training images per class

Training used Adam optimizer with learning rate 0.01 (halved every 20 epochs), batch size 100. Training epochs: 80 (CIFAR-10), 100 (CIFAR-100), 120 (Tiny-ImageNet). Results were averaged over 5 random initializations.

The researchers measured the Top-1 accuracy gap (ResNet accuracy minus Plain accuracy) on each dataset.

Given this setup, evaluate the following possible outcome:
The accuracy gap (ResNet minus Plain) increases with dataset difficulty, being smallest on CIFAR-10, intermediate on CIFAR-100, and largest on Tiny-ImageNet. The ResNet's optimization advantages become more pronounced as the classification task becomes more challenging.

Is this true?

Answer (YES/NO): YES